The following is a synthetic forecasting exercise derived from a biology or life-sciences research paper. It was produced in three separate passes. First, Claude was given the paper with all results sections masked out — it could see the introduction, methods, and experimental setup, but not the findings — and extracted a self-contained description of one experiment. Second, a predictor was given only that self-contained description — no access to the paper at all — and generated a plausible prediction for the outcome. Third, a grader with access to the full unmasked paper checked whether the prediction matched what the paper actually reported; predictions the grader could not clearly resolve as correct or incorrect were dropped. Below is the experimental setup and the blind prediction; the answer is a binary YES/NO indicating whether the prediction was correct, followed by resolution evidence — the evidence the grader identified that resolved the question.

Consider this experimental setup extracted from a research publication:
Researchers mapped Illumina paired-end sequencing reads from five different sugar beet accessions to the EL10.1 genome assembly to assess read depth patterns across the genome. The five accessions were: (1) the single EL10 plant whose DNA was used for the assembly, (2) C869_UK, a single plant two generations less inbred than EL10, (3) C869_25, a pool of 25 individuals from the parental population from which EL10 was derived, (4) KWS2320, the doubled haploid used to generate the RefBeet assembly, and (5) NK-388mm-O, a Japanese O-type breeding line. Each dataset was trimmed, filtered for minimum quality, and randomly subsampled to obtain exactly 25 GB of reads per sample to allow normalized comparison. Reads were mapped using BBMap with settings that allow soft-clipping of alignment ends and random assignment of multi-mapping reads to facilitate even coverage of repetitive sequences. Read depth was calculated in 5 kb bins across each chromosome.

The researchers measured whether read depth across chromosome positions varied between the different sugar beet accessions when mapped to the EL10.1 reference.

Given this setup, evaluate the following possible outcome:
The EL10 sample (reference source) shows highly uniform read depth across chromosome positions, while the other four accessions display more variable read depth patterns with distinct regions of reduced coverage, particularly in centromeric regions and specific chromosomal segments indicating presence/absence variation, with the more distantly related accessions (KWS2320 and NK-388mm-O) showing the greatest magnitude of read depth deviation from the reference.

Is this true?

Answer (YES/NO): NO